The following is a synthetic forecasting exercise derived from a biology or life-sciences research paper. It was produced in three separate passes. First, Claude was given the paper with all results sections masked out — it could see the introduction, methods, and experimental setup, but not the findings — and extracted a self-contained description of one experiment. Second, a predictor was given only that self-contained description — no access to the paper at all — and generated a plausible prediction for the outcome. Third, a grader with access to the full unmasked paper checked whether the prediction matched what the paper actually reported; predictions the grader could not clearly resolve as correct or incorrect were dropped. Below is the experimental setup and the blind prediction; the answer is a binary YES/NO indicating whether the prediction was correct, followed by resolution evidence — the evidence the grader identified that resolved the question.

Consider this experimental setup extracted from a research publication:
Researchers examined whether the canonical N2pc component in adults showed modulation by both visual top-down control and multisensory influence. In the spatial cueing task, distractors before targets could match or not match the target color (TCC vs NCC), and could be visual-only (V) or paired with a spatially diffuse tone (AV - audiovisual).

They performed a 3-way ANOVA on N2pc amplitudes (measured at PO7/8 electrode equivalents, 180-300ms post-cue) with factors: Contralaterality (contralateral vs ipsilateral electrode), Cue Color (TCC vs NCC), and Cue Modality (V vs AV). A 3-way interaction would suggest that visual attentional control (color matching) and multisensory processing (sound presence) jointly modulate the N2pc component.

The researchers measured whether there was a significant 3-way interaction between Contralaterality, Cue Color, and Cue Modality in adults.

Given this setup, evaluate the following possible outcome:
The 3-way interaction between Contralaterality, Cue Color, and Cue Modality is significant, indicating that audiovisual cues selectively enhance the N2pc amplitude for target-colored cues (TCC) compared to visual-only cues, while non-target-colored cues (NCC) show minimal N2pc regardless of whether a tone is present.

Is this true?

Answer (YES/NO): NO